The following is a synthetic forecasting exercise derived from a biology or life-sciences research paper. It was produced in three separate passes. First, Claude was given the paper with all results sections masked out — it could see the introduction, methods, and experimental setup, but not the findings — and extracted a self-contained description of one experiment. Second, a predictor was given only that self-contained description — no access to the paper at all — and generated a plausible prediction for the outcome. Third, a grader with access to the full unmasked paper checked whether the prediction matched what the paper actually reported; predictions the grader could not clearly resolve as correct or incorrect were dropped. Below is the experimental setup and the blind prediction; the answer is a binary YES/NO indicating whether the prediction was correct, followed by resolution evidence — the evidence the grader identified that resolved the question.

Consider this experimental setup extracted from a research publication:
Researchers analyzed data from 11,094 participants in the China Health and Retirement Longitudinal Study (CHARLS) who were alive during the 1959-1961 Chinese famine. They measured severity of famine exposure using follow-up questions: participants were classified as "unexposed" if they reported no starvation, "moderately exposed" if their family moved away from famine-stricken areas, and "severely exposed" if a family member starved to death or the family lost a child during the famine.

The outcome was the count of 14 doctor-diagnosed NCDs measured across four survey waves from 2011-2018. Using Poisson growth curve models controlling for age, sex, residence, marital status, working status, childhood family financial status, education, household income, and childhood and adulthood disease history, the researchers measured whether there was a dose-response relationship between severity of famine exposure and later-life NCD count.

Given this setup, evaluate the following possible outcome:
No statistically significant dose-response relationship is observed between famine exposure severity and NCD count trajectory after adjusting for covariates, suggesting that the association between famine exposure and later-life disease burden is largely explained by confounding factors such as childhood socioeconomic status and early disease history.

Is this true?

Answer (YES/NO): NO